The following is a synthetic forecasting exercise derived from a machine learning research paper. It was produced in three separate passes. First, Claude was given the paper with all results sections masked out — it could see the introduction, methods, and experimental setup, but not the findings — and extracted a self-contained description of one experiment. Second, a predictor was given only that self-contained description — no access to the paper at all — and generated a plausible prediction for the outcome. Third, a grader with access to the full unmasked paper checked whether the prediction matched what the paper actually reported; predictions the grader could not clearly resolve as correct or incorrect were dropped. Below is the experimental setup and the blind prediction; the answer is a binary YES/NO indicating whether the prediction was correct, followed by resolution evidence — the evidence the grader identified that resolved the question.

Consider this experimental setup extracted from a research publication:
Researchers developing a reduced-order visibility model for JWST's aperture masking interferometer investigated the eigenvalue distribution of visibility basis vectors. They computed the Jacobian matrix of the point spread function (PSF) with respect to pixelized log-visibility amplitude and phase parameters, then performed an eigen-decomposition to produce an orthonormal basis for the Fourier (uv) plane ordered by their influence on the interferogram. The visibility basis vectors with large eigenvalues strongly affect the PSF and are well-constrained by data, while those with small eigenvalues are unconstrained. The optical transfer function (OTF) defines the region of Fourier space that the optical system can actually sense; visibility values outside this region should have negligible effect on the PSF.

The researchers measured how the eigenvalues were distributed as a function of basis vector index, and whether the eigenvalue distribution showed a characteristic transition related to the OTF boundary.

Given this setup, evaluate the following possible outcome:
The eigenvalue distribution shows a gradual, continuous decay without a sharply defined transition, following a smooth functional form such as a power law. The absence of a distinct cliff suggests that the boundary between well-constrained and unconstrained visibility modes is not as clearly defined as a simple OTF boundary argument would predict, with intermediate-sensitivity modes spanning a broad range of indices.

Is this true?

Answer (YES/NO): NO